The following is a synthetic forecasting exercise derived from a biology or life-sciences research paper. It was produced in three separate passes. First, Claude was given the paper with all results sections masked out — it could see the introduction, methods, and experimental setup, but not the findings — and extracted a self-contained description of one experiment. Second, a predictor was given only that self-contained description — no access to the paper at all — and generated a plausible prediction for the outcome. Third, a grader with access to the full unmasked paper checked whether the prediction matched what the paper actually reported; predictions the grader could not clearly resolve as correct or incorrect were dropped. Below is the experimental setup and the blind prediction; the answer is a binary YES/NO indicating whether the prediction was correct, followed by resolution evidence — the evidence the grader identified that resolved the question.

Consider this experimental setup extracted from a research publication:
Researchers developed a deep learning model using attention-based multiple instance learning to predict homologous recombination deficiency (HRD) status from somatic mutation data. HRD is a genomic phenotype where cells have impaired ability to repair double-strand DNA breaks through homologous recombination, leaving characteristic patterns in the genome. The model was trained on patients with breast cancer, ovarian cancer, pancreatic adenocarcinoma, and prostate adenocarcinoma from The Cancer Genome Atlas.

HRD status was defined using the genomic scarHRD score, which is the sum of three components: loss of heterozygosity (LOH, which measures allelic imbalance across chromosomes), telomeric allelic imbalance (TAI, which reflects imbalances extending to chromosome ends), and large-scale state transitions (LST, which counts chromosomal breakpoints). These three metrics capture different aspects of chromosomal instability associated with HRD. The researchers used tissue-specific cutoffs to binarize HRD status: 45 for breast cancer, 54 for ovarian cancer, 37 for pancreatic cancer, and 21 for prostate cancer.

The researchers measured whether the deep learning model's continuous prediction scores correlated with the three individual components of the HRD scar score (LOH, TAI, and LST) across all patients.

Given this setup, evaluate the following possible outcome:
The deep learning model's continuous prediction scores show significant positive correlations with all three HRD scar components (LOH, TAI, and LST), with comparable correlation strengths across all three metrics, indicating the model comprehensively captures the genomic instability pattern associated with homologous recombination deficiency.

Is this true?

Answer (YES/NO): NO